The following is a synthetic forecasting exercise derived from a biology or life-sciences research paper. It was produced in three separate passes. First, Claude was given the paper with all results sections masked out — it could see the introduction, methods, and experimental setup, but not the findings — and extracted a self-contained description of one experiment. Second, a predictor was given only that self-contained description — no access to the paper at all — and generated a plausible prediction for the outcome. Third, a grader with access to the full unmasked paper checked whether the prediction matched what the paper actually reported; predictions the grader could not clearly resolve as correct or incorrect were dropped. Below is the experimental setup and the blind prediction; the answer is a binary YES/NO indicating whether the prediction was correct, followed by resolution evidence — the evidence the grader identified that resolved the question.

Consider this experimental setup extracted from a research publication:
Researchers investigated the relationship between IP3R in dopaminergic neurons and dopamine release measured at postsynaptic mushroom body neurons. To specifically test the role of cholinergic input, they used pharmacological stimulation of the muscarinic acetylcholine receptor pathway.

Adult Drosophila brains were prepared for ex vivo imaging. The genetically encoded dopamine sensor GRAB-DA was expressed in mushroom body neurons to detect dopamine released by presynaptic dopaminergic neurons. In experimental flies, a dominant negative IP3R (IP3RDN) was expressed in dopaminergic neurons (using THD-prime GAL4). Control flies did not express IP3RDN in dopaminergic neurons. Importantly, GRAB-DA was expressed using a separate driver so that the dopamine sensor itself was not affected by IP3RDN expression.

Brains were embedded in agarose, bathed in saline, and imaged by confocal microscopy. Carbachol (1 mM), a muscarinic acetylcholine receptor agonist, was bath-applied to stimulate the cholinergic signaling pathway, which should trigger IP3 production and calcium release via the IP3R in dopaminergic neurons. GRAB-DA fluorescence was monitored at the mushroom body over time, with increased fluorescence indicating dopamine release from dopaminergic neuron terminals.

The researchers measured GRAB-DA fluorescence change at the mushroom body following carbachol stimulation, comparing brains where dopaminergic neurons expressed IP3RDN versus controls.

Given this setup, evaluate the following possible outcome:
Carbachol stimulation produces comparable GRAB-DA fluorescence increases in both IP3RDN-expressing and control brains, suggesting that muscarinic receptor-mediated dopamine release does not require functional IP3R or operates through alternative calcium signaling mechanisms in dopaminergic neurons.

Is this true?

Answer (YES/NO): NO